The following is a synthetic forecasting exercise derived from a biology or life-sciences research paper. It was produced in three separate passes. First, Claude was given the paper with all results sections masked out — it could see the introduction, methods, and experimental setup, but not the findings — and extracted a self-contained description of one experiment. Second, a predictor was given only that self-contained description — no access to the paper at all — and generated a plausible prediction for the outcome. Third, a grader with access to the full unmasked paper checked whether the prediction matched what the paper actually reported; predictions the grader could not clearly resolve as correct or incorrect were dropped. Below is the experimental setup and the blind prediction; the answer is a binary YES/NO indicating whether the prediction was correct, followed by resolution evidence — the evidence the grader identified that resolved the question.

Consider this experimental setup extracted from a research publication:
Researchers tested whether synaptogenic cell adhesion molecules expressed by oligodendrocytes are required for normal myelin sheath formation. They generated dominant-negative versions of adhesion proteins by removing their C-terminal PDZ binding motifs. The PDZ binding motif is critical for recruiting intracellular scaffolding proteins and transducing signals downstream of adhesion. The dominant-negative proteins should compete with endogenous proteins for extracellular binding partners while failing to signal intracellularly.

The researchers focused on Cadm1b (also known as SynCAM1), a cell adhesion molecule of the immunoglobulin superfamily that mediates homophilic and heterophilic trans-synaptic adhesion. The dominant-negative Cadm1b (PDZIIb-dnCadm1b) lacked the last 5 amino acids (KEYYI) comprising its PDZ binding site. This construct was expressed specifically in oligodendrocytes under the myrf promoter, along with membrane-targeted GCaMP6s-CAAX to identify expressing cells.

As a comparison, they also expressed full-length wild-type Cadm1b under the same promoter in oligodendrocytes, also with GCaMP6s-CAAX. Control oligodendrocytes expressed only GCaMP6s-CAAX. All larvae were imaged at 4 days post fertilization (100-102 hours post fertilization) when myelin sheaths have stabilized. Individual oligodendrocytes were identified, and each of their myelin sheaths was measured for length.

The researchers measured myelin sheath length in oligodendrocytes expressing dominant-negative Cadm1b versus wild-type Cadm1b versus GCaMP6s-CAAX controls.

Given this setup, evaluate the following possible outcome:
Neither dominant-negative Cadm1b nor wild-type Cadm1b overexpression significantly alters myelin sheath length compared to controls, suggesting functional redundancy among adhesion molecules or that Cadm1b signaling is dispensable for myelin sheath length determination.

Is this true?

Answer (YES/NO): NO